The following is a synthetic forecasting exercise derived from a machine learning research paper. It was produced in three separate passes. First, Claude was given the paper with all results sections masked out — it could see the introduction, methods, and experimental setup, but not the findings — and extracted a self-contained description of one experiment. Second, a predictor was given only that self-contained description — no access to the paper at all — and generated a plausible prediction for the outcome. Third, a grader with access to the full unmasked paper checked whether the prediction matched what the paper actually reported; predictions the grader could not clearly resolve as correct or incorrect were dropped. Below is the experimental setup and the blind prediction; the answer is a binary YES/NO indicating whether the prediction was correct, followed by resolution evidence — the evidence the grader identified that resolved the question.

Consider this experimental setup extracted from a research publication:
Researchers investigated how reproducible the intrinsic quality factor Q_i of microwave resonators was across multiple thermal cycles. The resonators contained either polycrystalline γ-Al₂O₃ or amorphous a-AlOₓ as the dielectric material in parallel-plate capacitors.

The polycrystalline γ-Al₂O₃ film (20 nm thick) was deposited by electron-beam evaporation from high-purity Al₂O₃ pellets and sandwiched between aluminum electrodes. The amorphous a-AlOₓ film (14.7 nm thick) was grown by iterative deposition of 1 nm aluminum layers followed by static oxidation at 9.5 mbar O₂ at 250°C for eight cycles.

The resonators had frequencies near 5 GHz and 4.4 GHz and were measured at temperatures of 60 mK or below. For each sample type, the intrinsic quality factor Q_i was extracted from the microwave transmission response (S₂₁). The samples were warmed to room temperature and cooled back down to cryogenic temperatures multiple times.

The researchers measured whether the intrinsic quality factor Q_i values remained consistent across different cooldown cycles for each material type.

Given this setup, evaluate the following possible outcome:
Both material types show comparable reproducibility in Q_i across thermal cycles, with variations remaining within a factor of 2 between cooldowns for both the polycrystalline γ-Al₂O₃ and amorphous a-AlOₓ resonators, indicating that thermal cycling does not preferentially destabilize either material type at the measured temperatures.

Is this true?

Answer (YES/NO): NO